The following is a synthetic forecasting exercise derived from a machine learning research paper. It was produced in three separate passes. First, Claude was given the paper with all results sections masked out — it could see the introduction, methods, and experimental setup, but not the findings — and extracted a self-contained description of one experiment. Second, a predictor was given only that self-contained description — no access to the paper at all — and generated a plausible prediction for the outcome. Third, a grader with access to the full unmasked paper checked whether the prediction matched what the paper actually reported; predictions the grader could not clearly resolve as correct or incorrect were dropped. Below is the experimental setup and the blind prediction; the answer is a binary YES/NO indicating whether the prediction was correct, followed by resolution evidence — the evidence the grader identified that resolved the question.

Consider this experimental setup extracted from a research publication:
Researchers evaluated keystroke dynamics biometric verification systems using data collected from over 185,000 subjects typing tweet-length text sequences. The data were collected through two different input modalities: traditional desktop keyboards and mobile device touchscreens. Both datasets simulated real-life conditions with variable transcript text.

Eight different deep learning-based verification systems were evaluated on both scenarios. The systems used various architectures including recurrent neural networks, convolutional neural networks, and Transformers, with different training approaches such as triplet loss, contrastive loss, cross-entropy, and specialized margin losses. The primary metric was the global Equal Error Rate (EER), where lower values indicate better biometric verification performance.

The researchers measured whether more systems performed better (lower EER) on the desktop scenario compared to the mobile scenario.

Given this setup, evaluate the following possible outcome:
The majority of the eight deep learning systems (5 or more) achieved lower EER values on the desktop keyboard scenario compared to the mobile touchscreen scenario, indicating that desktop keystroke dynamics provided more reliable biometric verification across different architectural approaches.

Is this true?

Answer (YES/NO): YES